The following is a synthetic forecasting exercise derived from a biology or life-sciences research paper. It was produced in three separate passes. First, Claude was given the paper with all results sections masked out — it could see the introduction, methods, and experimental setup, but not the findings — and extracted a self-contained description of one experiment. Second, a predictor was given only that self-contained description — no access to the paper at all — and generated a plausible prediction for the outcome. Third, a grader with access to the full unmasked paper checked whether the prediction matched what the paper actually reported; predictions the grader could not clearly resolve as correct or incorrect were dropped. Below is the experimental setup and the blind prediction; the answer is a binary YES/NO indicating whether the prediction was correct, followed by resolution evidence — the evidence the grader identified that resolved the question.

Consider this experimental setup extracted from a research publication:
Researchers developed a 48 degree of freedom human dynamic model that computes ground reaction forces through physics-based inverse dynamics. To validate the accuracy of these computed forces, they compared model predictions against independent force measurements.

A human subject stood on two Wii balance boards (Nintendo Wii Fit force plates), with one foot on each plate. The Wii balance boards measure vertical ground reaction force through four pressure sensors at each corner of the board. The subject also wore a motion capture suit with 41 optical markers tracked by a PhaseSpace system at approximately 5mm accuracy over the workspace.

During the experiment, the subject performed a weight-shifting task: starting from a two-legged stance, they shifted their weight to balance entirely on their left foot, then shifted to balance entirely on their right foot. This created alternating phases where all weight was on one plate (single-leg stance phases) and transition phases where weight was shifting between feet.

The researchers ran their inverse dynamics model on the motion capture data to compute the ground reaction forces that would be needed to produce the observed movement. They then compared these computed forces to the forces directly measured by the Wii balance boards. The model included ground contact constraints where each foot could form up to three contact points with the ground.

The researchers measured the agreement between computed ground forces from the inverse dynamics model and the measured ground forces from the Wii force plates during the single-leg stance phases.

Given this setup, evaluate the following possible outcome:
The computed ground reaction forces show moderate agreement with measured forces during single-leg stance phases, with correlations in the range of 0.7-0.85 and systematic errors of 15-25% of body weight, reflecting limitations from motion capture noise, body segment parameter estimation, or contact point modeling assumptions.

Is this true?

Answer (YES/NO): NO